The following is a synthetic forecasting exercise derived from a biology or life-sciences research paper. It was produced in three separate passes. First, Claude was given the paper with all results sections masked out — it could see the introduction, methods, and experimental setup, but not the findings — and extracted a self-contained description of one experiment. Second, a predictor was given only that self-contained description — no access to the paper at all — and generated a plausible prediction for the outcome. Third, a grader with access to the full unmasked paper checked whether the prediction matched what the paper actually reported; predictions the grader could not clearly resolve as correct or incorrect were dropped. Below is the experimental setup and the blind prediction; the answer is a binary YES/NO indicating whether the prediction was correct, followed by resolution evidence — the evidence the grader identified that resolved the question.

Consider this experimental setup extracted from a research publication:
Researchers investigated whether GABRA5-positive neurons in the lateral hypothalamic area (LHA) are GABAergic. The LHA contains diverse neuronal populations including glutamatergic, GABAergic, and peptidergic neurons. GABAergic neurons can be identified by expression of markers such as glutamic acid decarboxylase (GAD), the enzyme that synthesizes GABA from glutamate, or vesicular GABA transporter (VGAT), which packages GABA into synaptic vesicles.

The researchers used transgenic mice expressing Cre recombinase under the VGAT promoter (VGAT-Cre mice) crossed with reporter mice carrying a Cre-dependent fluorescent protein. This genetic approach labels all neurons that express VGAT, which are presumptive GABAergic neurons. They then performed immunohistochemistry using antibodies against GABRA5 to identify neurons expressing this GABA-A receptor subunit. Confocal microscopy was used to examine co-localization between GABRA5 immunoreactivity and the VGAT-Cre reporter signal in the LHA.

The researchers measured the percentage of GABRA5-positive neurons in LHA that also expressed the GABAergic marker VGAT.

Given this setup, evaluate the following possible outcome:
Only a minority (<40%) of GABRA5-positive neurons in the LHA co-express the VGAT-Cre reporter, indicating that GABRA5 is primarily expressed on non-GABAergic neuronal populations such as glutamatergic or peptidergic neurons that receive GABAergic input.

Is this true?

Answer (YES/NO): NO